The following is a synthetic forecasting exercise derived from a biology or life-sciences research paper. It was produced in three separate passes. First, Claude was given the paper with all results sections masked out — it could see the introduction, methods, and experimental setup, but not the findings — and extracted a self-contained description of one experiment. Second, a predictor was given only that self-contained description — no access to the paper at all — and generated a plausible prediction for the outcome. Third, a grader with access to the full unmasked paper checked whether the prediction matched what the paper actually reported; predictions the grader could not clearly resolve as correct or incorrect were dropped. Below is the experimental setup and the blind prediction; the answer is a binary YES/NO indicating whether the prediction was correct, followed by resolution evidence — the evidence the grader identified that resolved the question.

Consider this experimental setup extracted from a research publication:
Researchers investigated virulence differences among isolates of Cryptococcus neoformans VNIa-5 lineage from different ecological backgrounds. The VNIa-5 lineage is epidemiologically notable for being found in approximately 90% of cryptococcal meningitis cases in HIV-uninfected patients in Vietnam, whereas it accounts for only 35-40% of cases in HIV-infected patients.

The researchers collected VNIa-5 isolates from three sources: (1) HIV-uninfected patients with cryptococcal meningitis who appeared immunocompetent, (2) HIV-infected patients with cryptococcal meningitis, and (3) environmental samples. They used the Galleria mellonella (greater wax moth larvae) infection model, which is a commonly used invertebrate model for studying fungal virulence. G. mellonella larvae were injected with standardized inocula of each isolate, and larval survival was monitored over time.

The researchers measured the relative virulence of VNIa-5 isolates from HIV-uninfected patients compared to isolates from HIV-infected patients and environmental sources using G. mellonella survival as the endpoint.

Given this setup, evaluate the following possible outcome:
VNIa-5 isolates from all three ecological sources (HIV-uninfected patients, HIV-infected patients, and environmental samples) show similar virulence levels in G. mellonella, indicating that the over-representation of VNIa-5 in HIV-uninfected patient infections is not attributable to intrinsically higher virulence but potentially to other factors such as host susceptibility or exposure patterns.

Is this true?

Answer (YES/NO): NO